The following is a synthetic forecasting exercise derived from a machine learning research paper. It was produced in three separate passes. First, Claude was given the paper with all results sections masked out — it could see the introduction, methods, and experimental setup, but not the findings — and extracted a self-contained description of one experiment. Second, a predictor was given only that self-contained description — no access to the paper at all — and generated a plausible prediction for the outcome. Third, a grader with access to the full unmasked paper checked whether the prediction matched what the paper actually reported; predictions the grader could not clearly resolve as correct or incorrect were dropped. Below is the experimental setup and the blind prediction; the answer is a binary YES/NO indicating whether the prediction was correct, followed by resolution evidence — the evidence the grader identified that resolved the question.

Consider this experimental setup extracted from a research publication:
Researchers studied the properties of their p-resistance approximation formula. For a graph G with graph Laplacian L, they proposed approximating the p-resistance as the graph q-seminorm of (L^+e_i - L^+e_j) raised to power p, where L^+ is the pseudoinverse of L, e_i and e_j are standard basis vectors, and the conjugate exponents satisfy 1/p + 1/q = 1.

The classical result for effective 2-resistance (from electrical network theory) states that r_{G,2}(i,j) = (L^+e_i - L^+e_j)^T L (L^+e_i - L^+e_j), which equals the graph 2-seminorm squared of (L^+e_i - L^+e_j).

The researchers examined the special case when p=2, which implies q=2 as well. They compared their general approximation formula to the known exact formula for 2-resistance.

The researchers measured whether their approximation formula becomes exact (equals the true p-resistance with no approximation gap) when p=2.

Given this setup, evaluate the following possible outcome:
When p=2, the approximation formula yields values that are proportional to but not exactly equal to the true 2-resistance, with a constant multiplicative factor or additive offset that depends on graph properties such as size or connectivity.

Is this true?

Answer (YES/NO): NO